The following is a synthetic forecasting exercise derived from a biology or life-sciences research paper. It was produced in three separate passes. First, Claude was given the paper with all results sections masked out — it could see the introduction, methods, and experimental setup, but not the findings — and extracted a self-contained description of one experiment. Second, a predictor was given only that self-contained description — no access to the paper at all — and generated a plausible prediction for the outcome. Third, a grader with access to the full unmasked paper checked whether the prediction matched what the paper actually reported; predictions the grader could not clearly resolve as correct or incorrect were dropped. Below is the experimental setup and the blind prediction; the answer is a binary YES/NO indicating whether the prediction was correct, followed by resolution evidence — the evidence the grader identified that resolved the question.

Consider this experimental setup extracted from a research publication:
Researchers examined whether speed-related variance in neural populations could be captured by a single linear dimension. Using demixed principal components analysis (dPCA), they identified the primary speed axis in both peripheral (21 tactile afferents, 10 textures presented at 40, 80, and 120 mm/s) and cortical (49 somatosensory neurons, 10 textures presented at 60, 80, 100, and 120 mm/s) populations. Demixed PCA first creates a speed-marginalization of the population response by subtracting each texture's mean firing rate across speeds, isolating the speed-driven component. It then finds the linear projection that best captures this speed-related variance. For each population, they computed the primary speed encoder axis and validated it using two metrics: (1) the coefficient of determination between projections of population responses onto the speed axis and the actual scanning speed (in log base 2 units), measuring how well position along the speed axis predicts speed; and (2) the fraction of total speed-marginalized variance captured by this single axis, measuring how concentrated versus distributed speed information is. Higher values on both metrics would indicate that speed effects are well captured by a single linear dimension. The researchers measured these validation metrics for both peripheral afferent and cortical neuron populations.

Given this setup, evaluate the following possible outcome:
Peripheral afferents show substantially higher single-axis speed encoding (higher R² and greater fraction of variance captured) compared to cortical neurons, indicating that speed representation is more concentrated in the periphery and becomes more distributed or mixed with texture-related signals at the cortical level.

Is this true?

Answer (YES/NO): YES